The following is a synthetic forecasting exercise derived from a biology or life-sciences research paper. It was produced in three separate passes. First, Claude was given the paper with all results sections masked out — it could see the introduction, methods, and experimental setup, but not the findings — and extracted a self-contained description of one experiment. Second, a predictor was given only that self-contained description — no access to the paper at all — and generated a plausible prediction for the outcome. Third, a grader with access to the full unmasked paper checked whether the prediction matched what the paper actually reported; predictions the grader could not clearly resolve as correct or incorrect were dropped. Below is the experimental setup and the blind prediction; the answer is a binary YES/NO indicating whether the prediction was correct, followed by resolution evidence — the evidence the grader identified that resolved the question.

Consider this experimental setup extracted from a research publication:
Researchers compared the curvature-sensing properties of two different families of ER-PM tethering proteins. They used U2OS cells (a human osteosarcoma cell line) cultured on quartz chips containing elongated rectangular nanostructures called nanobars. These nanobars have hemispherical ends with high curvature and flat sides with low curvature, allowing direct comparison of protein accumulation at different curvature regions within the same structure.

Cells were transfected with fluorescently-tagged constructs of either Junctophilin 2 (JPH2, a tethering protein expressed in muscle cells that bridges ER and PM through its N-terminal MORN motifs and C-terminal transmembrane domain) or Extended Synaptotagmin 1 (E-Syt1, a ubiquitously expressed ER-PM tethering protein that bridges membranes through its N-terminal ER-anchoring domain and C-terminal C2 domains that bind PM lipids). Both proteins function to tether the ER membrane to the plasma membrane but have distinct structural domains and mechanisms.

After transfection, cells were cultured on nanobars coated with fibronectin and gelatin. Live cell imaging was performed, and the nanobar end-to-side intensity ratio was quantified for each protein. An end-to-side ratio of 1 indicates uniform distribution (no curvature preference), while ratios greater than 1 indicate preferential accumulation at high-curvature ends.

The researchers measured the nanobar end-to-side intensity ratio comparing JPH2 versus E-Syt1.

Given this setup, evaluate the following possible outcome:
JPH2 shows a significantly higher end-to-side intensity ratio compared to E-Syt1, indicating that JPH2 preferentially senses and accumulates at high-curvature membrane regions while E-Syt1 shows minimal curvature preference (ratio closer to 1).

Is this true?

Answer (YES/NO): YES